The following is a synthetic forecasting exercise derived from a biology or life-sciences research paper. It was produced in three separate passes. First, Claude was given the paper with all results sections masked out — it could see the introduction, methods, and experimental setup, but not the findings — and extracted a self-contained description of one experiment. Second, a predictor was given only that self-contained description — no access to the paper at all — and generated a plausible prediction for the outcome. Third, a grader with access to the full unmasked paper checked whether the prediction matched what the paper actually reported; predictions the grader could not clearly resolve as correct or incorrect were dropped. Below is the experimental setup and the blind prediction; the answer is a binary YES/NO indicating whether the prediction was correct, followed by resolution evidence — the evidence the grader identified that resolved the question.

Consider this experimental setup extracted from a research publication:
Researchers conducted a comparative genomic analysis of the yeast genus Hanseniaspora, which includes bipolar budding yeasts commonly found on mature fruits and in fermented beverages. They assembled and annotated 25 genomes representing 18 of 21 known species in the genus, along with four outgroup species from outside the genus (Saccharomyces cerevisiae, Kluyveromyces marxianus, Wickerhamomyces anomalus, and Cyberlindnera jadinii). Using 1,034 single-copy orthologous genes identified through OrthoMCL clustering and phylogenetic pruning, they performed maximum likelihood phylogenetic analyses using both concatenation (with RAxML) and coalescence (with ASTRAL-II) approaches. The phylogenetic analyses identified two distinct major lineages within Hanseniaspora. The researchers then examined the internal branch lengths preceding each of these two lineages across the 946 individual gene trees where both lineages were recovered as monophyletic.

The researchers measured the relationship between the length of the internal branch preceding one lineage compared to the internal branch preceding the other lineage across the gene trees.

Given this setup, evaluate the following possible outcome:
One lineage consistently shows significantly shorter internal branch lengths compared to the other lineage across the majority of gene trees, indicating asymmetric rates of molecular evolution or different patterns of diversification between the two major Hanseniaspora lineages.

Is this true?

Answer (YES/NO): YES